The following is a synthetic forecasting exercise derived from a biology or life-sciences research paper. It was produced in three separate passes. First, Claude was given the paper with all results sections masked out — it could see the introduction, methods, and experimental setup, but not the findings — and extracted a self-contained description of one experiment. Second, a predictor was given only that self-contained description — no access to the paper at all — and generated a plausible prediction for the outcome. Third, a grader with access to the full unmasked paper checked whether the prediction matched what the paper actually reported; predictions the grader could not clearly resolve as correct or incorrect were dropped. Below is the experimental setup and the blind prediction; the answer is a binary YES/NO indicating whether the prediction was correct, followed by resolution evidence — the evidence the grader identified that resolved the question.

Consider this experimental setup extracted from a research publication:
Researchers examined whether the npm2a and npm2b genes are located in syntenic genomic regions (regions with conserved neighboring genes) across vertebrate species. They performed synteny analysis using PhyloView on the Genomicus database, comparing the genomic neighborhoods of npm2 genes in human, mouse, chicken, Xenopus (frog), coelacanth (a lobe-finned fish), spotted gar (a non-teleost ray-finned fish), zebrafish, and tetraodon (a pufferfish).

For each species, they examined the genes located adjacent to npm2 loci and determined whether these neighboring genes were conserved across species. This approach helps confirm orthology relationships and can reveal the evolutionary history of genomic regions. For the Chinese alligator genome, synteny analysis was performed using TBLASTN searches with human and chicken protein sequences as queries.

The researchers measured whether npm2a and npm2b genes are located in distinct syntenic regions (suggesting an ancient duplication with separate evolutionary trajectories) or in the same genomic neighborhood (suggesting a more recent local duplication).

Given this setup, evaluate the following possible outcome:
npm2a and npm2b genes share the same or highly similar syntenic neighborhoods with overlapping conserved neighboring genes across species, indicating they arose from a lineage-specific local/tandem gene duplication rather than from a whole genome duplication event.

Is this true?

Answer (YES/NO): NO